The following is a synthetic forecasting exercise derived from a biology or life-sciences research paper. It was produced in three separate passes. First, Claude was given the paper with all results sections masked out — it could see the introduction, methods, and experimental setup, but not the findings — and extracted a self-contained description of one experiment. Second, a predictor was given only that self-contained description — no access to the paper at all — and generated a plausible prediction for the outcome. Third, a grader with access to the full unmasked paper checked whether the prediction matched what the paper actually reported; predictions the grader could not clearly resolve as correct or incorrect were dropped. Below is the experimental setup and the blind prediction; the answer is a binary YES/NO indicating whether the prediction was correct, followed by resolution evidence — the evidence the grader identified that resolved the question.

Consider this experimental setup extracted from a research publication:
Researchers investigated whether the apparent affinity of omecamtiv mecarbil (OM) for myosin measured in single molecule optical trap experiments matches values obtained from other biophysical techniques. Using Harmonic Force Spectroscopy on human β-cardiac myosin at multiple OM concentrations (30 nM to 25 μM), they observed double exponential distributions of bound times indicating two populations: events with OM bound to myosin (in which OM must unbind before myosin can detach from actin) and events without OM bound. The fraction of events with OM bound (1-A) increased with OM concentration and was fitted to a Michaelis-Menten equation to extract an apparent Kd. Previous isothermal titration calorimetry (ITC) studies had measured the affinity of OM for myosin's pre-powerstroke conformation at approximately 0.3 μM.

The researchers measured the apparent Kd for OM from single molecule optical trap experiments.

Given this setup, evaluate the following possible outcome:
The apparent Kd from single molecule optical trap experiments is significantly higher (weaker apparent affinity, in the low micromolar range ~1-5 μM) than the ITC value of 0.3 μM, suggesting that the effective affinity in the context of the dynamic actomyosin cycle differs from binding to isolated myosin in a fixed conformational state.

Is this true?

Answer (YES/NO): NO